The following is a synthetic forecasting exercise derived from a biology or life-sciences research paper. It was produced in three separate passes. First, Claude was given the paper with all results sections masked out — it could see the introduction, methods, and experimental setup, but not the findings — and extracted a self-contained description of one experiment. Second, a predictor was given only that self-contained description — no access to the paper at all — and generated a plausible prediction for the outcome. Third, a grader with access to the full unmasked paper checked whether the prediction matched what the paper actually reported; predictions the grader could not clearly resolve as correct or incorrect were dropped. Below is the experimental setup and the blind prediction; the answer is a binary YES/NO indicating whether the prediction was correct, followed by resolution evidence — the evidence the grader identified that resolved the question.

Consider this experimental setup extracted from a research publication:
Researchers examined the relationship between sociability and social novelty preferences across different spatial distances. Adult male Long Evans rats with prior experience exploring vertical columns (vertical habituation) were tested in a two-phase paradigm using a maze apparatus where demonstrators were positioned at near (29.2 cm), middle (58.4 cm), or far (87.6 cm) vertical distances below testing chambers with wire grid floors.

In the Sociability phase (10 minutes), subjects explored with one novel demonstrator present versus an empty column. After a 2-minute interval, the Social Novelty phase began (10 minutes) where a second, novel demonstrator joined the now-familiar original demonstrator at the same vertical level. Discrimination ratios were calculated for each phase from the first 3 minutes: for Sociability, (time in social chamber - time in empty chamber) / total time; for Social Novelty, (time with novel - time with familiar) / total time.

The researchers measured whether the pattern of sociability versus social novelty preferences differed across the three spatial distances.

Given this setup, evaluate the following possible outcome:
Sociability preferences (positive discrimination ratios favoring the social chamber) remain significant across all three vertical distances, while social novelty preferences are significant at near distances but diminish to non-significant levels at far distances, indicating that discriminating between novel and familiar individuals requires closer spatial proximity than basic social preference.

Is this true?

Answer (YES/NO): NO